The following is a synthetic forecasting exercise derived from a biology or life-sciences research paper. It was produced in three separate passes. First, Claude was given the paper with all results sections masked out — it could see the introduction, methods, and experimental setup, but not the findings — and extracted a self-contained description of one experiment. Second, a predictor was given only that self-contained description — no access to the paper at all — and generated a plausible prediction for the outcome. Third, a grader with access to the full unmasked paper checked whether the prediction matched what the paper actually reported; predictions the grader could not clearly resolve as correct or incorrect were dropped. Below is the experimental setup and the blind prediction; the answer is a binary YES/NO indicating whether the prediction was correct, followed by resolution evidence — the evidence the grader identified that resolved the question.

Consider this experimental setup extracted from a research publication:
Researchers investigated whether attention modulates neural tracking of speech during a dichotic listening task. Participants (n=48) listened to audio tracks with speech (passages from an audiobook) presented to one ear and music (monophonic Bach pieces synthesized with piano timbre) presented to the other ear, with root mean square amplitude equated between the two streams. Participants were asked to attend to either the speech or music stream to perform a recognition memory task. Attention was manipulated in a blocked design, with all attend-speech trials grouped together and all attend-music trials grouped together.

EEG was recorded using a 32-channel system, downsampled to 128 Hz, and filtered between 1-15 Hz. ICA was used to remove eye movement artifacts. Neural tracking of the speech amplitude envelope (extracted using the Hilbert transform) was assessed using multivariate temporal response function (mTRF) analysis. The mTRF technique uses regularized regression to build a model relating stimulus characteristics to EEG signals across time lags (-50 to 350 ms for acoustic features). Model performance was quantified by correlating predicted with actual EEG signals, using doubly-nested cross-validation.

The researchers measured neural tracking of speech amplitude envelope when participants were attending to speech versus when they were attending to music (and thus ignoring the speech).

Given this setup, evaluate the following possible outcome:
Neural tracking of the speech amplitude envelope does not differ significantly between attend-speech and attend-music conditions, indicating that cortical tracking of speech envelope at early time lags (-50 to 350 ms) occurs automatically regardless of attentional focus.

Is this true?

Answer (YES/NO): NO